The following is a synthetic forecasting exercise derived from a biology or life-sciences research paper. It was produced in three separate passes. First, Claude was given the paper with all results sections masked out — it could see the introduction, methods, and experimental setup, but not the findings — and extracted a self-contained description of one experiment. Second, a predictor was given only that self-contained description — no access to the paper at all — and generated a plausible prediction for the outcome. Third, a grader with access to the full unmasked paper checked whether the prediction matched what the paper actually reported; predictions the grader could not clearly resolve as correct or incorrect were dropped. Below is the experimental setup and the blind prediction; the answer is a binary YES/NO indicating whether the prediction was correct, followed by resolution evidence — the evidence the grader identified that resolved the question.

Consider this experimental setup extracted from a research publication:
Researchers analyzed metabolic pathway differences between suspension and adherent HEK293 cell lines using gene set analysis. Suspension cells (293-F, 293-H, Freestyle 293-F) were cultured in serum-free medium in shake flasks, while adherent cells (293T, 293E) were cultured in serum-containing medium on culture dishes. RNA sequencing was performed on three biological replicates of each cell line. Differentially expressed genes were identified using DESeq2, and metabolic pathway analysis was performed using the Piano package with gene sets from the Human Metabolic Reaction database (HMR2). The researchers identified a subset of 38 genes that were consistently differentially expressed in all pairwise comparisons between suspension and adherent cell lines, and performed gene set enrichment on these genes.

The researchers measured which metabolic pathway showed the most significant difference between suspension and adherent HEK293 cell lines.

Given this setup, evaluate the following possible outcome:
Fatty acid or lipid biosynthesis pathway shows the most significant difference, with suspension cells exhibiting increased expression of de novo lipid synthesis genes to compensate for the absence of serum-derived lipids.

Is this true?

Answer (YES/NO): NO